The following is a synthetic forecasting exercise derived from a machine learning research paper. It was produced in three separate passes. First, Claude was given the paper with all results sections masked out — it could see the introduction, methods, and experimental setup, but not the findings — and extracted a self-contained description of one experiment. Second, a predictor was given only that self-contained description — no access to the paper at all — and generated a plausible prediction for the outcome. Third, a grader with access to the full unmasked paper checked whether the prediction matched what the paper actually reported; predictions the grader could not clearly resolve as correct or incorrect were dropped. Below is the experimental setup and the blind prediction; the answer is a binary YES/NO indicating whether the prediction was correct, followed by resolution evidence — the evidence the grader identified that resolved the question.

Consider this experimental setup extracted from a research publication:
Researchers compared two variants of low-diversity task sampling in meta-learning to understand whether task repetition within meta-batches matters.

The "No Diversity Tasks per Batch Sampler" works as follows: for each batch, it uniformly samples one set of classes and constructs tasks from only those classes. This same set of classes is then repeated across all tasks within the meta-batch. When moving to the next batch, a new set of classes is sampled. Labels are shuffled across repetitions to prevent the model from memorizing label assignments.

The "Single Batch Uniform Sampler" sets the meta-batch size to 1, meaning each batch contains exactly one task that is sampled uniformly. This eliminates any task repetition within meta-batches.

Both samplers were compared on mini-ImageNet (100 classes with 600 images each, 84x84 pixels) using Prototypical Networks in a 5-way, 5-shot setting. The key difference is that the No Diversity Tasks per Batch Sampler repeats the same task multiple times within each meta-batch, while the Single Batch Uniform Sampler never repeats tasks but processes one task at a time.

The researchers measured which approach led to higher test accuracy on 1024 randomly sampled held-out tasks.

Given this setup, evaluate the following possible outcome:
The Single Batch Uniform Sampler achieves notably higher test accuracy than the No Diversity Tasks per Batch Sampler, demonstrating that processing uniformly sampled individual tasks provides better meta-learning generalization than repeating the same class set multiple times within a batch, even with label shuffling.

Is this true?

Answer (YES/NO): NO